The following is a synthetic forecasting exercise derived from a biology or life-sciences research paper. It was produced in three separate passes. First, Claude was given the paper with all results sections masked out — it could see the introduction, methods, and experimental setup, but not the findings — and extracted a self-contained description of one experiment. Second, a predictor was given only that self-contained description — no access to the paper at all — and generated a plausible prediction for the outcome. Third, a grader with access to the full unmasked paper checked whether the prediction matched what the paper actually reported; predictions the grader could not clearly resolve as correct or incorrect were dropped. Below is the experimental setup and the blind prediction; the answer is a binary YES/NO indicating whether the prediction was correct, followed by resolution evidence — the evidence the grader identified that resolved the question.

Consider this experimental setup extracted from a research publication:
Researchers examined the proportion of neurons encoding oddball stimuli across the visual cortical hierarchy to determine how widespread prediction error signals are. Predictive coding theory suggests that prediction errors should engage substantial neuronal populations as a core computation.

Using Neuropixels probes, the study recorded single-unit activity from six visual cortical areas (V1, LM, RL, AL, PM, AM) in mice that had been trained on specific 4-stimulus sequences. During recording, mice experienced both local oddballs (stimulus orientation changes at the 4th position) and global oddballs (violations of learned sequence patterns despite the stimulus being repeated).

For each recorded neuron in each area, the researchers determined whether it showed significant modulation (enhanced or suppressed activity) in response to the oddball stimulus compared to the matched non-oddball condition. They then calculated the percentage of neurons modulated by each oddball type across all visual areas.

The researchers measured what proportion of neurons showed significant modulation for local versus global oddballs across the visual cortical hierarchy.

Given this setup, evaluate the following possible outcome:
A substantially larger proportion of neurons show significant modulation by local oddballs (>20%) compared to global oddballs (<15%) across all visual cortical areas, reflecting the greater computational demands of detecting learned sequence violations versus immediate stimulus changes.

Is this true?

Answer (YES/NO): YES